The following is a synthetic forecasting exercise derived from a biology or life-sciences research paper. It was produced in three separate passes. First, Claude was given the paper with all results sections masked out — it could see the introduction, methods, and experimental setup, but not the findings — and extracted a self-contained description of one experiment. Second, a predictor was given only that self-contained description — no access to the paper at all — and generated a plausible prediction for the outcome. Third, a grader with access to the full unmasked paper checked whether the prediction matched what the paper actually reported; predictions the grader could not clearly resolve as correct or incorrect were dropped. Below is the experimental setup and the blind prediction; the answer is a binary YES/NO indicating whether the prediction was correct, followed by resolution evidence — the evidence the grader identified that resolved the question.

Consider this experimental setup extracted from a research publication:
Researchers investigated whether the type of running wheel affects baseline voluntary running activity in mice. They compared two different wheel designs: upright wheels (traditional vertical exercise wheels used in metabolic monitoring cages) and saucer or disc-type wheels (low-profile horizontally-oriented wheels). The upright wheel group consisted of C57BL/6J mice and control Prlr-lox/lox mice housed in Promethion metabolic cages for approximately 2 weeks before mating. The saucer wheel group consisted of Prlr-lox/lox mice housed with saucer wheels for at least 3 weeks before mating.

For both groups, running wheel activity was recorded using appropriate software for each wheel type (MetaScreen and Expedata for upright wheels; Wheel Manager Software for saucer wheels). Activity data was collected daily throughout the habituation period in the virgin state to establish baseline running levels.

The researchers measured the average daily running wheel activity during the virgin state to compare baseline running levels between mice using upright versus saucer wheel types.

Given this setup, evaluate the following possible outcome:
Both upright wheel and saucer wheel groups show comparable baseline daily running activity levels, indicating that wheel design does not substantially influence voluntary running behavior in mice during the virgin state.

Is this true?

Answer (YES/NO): NO